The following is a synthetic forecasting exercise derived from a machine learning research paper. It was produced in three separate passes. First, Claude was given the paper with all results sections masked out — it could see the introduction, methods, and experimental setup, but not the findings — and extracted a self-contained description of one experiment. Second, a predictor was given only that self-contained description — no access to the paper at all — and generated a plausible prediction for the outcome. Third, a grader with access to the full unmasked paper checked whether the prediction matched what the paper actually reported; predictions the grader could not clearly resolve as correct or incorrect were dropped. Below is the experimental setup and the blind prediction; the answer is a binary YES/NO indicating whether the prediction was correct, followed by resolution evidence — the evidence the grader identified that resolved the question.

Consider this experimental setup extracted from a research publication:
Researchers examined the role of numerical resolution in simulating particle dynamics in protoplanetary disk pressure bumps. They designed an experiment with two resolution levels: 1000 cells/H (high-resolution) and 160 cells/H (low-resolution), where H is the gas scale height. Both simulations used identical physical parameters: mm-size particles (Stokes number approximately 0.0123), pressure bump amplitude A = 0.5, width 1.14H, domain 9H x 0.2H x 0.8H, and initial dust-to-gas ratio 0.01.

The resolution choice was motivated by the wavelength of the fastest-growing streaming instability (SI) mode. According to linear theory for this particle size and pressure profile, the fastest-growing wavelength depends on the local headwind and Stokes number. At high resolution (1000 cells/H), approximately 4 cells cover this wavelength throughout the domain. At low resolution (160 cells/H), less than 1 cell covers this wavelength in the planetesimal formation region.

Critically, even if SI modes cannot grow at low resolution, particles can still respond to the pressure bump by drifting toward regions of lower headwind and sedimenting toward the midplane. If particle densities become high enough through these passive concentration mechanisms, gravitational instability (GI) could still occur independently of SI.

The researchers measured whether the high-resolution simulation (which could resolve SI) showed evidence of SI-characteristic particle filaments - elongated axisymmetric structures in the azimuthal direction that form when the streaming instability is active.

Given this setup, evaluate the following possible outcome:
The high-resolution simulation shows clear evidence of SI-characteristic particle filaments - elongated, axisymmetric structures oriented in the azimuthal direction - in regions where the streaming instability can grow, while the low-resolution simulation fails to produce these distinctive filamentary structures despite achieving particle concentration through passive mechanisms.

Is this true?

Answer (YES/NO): NO